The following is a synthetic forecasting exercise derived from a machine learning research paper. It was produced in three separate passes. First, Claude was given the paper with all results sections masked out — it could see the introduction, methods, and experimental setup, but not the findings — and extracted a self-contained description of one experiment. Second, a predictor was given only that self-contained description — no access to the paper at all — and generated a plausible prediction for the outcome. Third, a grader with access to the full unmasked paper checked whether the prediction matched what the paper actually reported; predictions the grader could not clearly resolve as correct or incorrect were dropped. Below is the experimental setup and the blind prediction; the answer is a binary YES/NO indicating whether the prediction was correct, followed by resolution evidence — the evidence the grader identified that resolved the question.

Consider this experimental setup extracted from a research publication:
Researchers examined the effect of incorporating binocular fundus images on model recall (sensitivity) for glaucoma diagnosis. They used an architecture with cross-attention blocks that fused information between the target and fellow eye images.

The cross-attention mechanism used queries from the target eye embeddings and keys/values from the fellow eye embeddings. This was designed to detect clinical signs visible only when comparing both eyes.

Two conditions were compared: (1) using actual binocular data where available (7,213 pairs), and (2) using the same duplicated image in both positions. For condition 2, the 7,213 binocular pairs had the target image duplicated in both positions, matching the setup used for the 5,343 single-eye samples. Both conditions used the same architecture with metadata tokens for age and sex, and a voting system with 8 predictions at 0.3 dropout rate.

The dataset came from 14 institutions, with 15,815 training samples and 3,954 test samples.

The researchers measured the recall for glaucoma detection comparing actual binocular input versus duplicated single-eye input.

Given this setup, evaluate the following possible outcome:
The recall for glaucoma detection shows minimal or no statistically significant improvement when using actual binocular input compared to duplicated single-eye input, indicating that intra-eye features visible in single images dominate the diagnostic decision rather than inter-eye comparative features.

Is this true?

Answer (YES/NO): NO